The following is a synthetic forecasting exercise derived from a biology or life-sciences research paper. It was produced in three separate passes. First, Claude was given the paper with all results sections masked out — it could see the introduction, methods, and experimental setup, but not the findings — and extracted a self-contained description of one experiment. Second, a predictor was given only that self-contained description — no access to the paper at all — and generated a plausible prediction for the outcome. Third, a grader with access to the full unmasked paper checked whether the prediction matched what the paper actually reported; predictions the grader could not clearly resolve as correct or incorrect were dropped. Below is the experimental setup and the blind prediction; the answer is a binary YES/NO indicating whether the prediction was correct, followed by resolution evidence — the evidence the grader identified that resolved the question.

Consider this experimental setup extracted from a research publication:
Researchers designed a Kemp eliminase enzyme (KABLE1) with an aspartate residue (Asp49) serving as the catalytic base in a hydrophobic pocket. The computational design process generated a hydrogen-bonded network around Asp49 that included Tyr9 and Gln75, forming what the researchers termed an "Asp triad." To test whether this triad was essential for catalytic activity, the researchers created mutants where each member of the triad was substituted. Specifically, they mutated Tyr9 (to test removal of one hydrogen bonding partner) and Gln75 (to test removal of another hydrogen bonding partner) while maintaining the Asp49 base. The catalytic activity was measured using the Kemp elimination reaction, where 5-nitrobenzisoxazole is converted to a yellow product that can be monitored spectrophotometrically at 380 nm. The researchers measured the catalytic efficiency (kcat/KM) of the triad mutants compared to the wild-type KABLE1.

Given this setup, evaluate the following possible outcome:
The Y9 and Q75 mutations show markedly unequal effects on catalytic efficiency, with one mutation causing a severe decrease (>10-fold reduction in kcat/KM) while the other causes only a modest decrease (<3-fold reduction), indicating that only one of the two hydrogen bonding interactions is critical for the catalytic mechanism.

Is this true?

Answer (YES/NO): NO